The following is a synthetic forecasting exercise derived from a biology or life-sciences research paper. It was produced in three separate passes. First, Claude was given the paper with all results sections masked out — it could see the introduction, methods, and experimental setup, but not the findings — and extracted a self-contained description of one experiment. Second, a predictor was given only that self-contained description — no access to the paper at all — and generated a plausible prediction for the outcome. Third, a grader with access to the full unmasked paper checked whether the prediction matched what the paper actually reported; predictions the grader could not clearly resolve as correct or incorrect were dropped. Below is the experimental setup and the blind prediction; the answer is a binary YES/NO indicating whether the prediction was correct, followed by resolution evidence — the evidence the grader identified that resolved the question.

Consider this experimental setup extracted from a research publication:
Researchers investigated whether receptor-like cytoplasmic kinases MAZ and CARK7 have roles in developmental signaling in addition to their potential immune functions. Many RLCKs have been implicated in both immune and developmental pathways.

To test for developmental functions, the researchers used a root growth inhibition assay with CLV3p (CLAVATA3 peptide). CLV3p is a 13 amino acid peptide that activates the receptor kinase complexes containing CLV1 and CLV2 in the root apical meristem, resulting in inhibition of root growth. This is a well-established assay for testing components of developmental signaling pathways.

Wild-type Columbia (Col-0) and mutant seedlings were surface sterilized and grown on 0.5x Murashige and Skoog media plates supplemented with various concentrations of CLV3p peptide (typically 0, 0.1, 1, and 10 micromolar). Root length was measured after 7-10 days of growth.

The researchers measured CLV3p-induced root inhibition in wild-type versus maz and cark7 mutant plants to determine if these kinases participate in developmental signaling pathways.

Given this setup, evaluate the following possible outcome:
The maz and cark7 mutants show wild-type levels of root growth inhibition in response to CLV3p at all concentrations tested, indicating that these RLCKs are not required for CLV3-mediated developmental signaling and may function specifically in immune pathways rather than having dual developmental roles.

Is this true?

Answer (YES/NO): NO